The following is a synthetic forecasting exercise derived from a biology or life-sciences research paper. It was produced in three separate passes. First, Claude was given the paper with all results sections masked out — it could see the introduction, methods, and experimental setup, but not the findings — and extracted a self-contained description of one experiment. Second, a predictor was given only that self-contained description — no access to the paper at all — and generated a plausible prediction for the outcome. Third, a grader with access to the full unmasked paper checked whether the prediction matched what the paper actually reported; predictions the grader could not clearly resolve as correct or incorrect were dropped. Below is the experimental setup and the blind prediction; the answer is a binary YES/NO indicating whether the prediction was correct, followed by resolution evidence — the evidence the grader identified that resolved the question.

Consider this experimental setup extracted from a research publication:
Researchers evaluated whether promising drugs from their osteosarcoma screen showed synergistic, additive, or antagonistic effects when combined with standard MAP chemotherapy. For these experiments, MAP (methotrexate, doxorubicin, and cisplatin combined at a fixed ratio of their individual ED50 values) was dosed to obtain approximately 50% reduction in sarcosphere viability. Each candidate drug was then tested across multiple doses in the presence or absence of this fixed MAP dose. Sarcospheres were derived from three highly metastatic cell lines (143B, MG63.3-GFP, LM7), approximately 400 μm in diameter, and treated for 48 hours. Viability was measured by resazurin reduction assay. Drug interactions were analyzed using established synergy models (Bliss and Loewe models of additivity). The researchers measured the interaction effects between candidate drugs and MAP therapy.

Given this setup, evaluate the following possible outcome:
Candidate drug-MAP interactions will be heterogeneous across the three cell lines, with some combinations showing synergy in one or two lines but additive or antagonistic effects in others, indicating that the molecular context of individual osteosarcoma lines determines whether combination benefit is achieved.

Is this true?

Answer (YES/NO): YES